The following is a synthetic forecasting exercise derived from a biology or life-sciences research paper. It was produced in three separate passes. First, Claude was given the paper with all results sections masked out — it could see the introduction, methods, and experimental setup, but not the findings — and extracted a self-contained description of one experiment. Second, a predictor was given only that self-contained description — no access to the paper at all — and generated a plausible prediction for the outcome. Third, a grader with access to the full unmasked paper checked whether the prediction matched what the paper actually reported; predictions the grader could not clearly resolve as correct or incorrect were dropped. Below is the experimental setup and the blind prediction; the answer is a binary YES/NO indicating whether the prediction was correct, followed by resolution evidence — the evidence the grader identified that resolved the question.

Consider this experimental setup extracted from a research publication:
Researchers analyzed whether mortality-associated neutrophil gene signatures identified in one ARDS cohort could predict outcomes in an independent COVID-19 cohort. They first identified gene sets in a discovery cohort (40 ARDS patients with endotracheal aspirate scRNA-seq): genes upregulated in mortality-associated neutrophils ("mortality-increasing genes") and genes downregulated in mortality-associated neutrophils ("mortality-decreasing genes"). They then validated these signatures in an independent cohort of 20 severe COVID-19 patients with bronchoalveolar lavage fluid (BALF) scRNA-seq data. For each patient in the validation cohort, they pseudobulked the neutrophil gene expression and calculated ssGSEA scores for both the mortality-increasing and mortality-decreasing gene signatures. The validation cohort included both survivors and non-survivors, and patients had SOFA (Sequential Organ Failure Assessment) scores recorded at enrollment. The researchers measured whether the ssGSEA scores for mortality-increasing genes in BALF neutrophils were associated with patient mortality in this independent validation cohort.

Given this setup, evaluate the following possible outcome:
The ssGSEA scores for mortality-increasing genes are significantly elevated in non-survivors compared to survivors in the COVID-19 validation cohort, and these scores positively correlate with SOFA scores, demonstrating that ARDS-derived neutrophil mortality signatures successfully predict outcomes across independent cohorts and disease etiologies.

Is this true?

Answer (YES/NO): NO